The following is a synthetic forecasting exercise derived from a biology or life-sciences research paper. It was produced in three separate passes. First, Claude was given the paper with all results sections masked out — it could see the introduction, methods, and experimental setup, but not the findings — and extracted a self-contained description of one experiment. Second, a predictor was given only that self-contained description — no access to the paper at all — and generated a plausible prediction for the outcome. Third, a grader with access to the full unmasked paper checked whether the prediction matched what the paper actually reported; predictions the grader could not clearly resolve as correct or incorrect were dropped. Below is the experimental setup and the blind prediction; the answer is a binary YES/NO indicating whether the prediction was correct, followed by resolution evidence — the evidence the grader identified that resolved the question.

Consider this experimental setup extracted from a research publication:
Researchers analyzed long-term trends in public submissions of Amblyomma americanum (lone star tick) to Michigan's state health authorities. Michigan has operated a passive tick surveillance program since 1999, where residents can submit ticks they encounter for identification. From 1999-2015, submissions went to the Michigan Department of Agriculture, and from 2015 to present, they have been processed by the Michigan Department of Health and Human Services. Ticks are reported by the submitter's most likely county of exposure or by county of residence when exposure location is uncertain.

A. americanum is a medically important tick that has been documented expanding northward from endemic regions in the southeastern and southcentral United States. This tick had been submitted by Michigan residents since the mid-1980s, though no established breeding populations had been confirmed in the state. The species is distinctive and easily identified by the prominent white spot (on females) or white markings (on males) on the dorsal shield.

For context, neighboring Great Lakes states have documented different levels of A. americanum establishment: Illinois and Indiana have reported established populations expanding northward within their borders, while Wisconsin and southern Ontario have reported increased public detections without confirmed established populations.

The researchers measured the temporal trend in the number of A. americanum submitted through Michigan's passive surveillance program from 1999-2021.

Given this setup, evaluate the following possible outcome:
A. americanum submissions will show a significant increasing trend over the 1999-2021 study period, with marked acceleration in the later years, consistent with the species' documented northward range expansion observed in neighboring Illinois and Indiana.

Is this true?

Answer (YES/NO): NO